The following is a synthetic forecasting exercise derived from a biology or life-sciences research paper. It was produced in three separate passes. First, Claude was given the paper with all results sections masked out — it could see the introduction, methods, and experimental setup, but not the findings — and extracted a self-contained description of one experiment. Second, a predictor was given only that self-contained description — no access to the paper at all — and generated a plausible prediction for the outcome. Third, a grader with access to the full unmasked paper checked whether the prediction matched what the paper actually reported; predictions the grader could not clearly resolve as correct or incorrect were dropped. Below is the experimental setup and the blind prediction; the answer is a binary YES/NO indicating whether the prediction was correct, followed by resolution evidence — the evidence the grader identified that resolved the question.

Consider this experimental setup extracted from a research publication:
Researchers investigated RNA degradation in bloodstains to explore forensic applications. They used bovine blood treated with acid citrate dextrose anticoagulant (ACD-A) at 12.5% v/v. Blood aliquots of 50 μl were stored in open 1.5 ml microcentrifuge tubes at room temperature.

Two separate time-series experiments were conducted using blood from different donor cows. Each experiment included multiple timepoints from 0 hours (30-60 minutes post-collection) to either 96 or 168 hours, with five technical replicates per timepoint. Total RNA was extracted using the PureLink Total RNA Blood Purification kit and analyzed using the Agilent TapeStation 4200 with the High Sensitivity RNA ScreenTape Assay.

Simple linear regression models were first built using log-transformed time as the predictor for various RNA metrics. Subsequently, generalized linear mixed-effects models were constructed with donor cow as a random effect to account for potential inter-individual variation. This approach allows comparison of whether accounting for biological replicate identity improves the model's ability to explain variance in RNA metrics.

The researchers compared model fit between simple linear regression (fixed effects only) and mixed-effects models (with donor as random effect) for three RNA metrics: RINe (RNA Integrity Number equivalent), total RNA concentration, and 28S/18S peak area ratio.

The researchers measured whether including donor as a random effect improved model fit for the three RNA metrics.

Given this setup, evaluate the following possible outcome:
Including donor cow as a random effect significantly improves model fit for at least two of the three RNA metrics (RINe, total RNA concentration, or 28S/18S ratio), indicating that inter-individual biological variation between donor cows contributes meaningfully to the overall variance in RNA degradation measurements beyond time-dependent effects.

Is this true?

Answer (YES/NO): NO